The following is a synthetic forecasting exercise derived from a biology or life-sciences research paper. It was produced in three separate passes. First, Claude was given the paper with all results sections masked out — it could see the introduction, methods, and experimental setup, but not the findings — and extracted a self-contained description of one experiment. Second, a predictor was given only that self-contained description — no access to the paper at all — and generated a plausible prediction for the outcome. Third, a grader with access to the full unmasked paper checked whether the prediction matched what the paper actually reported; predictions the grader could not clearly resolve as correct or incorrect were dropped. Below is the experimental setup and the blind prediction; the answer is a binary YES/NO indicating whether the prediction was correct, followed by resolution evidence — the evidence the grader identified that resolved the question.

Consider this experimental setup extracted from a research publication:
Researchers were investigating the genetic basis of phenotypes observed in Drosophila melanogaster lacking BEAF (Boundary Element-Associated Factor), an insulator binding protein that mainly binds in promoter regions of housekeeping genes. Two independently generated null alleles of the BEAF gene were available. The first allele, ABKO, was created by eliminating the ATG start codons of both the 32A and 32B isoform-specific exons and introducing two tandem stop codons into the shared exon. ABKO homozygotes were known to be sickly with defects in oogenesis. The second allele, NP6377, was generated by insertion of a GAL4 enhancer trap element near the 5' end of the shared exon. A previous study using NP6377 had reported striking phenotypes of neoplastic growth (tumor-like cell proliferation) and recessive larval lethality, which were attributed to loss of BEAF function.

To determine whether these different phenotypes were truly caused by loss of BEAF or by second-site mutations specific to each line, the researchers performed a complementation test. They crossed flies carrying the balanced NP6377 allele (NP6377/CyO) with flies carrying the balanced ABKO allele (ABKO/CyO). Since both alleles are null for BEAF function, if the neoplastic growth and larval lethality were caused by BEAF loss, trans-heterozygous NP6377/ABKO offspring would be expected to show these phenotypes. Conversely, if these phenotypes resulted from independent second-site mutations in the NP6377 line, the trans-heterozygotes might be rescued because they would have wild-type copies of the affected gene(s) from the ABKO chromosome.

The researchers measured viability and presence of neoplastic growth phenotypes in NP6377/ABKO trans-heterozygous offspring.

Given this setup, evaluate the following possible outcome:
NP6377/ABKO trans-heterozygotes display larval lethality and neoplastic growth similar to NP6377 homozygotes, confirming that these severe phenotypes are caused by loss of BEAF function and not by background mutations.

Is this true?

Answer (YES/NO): NO